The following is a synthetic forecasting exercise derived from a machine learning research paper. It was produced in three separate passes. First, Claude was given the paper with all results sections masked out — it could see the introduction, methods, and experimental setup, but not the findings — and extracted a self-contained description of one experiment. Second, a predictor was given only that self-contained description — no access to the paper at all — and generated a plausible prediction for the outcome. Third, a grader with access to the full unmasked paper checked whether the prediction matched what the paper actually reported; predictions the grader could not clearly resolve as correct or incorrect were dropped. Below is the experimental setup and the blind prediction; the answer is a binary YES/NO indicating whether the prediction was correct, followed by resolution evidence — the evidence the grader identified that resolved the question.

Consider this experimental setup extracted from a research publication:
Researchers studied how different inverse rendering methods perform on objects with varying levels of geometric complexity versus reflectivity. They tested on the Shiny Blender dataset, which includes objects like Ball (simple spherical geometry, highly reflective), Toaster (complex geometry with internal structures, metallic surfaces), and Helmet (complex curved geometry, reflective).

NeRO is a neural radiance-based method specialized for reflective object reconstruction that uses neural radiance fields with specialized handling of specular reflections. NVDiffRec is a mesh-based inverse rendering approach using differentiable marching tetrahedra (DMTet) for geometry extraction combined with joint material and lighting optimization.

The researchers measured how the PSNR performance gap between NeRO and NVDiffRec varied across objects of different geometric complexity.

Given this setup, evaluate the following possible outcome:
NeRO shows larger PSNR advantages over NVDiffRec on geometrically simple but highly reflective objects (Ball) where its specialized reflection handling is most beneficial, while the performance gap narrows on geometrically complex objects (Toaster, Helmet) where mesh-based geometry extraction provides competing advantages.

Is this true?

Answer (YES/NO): YES